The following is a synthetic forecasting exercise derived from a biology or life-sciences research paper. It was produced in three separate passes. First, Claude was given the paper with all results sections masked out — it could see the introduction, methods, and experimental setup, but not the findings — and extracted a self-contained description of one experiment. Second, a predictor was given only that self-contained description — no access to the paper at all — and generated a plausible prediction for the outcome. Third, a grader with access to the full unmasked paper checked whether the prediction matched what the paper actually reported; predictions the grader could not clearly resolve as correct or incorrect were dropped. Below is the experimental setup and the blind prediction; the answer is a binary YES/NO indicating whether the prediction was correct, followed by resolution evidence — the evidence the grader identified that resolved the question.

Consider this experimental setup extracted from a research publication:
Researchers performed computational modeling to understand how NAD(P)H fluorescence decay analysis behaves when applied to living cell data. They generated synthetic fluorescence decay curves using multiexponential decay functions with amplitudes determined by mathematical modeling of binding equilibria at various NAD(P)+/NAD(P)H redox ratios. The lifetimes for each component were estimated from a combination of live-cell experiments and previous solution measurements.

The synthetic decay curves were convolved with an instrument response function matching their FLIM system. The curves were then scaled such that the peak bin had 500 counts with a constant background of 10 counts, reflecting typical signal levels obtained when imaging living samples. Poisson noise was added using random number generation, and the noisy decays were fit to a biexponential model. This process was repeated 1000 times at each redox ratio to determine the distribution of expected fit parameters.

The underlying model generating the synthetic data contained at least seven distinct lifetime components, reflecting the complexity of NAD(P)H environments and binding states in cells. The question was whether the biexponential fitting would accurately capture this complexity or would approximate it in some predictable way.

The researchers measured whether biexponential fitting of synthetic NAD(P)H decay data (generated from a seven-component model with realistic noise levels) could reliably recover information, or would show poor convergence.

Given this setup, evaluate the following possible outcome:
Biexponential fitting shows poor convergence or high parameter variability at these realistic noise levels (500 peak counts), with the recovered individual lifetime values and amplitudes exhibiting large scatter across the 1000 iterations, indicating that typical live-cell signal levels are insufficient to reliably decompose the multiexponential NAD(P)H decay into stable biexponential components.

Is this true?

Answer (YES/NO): NO